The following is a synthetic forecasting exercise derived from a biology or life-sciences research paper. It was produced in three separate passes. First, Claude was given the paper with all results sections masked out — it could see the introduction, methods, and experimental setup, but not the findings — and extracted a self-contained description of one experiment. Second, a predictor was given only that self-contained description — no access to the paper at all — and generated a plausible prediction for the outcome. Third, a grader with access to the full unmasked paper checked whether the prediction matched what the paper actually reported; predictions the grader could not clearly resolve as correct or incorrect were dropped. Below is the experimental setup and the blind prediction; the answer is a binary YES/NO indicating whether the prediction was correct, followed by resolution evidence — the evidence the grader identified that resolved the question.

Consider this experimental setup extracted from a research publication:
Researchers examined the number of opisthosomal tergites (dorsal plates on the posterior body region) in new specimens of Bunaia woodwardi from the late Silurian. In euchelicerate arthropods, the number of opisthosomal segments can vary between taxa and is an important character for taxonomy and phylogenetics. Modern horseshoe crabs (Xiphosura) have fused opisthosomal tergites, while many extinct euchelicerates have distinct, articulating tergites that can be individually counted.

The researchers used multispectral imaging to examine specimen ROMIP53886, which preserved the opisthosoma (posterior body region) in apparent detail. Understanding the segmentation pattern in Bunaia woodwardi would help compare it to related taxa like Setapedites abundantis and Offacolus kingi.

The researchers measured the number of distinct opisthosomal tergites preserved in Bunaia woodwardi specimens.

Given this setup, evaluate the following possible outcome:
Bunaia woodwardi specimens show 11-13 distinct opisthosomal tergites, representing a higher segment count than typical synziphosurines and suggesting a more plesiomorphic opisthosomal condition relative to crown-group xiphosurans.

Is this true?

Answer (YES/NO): YES